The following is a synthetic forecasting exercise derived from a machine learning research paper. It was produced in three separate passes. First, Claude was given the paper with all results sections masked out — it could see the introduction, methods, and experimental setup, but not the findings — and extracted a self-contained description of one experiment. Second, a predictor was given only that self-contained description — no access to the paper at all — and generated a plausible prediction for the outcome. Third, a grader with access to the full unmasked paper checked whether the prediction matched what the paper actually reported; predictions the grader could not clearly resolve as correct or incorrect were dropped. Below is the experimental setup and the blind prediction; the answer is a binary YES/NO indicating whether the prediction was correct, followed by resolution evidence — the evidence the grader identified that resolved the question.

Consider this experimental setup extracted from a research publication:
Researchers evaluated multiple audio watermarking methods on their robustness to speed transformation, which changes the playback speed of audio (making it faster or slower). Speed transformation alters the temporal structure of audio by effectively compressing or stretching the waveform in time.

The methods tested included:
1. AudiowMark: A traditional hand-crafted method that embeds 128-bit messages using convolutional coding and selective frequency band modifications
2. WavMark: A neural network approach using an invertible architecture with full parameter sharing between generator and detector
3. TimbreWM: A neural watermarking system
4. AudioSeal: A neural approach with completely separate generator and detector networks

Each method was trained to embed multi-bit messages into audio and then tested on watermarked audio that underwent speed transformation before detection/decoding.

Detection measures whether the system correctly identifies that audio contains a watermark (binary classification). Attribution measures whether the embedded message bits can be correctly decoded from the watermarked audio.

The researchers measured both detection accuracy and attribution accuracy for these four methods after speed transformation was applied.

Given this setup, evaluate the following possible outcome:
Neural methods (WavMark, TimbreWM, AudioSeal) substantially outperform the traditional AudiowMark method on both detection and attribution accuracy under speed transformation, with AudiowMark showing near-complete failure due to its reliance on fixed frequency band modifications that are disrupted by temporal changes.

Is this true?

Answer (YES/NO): NO